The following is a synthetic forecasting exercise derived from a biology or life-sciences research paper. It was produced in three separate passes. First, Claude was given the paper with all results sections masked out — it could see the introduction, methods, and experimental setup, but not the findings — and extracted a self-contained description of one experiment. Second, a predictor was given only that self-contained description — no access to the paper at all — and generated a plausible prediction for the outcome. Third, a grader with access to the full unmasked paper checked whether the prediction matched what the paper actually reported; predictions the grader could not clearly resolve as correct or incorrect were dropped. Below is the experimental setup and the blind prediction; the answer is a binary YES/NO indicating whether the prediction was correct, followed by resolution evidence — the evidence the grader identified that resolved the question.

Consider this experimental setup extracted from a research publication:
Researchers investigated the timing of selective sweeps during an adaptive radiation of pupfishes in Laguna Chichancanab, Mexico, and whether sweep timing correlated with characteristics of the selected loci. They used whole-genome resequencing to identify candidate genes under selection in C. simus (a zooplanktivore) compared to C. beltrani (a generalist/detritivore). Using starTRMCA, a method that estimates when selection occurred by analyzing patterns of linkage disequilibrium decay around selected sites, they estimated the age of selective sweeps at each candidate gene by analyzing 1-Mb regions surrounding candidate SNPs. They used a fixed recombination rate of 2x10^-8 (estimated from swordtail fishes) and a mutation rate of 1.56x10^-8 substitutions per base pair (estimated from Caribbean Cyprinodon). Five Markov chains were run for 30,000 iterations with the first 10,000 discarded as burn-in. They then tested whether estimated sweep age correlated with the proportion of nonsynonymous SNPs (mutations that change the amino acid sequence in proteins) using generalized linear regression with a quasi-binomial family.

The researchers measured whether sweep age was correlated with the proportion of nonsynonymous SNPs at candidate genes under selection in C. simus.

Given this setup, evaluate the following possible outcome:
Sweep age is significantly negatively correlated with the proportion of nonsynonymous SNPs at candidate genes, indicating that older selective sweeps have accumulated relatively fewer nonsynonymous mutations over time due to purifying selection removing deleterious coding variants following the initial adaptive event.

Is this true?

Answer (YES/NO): NO